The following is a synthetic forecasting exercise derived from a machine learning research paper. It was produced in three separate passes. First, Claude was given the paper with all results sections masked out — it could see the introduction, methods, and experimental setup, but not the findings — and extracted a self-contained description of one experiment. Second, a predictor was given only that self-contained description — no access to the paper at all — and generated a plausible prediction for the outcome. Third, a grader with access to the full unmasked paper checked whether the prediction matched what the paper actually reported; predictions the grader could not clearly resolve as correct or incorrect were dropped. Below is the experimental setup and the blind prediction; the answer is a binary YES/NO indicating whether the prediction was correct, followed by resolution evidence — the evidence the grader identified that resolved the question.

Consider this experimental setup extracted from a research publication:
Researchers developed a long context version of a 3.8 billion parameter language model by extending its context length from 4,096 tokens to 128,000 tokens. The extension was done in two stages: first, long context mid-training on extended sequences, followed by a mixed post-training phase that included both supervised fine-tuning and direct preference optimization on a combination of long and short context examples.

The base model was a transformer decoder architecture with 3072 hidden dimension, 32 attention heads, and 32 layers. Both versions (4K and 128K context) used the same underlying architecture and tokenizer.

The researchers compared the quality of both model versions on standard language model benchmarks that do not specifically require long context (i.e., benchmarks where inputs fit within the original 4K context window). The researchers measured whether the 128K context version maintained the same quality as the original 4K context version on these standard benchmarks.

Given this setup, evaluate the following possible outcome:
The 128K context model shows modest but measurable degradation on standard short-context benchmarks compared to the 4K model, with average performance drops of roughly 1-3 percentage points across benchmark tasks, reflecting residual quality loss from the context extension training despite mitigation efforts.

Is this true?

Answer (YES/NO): NO